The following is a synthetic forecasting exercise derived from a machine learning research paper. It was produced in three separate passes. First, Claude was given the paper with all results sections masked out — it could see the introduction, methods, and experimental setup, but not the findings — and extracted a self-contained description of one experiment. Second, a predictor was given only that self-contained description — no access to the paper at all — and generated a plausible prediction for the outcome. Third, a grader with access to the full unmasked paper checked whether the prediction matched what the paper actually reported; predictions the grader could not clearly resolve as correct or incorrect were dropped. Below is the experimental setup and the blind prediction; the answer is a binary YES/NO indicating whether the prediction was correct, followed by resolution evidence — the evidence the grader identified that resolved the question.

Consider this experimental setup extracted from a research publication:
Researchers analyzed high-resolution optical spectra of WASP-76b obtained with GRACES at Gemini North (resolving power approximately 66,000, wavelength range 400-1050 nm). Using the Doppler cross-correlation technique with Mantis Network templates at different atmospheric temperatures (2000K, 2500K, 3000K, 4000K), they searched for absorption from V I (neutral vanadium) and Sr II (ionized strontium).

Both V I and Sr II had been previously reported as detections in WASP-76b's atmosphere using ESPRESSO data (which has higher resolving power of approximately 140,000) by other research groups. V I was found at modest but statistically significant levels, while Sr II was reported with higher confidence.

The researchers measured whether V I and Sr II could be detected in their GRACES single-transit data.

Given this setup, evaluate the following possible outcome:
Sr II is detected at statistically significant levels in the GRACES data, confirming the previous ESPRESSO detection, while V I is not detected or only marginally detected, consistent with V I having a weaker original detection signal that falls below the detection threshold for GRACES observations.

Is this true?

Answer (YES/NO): NO